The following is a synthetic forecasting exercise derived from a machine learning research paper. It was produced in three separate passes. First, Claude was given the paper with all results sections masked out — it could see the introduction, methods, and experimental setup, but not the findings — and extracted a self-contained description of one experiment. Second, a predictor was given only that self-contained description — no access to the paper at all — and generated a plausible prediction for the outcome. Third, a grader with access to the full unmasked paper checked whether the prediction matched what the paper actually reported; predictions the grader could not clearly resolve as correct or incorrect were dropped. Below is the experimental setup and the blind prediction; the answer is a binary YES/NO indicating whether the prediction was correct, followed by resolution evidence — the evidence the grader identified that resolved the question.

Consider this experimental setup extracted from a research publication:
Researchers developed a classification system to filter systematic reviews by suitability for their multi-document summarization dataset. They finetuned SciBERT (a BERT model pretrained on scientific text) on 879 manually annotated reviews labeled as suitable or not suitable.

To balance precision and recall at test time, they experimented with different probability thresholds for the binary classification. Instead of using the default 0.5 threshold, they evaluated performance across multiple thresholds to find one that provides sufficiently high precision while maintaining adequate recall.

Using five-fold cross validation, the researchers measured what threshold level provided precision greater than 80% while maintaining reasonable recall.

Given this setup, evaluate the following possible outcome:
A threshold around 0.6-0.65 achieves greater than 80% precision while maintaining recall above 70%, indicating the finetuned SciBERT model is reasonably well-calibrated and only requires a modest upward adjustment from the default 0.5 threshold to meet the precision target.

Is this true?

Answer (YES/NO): NO